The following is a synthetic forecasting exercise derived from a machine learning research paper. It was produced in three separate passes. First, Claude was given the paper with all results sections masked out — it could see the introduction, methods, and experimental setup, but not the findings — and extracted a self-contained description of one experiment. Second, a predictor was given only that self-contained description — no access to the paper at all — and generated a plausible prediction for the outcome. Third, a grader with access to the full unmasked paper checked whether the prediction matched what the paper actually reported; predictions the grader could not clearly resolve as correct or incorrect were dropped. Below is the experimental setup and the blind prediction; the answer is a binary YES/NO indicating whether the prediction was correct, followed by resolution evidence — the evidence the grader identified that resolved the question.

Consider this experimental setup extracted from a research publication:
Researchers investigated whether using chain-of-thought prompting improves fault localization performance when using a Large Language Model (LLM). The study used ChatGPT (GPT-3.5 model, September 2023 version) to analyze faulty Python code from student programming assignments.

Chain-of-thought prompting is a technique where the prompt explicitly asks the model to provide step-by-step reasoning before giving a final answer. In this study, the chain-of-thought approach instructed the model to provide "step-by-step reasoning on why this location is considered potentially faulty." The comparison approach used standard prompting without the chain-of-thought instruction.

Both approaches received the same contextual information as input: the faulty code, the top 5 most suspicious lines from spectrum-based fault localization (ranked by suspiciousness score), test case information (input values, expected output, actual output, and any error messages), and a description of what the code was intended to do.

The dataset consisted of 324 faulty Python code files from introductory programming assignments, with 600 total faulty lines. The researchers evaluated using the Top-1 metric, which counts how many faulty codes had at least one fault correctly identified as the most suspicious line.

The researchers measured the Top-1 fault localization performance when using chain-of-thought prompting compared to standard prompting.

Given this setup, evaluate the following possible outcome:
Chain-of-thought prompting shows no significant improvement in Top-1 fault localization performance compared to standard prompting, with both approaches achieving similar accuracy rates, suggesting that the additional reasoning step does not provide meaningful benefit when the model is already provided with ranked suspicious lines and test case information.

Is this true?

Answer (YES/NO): NO